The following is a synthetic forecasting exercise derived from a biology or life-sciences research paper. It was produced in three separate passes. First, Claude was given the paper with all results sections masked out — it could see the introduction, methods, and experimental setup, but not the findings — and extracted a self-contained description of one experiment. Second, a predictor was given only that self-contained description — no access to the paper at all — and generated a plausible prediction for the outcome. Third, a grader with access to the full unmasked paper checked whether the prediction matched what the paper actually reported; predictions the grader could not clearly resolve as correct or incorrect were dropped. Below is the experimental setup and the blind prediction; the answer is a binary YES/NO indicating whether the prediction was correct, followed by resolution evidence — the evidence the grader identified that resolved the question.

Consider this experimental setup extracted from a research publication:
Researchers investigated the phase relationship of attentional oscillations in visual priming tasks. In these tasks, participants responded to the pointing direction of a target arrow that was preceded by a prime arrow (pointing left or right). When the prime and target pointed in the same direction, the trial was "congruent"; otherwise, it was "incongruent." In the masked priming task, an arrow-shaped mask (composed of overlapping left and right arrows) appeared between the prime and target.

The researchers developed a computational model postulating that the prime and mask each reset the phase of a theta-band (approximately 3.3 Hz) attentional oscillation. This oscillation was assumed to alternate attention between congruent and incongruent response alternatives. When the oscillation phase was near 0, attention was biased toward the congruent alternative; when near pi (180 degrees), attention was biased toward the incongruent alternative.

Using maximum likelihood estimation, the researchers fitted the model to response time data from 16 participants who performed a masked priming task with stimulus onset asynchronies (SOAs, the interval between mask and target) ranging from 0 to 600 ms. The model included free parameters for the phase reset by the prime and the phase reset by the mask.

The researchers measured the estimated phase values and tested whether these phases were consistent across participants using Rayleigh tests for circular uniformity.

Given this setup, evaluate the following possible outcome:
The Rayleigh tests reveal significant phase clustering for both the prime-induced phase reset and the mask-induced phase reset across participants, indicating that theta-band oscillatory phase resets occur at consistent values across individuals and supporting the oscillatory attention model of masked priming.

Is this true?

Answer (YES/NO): YES